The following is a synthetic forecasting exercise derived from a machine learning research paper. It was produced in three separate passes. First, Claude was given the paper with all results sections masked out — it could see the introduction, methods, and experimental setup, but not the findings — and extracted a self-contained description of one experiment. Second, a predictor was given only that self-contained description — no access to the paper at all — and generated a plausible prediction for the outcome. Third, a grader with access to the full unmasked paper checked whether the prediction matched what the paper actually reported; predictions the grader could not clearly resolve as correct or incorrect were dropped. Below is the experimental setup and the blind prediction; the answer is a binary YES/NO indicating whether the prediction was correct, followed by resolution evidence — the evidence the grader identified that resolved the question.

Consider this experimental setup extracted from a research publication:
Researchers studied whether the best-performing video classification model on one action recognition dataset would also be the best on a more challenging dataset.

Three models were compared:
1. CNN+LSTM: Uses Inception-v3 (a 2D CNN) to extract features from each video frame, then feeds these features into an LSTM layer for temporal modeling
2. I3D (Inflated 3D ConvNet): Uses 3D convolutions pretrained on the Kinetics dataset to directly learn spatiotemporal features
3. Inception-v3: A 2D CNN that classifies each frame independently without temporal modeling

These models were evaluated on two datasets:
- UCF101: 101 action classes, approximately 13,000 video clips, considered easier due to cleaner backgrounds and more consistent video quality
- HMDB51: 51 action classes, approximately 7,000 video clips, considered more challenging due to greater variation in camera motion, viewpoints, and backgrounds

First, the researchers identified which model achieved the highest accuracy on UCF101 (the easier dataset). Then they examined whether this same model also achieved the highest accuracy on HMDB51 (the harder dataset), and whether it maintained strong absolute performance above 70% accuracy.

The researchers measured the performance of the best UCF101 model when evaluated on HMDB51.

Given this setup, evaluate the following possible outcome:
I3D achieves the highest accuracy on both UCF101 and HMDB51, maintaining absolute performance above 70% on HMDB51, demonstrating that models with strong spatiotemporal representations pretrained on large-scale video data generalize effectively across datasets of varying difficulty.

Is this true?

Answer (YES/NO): YES